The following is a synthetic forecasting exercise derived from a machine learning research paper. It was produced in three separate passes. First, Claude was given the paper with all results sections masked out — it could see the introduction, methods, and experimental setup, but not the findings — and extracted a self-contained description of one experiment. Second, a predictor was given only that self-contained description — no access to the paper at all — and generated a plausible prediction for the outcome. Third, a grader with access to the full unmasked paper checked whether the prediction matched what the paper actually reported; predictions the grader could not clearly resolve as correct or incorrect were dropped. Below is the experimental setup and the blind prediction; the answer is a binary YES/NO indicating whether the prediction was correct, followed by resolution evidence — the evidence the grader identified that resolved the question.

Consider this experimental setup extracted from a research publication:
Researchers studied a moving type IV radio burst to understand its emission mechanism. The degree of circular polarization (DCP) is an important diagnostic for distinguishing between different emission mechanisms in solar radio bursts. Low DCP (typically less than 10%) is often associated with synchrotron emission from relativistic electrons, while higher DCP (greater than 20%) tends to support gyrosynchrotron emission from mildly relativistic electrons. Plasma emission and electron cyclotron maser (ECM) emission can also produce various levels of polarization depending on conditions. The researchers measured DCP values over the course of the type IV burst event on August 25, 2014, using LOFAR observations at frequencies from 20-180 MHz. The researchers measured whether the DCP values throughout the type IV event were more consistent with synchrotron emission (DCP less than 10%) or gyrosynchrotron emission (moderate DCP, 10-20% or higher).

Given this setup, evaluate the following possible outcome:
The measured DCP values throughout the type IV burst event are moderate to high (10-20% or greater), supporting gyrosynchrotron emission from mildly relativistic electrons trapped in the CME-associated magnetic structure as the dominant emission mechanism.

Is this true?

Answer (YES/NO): YES